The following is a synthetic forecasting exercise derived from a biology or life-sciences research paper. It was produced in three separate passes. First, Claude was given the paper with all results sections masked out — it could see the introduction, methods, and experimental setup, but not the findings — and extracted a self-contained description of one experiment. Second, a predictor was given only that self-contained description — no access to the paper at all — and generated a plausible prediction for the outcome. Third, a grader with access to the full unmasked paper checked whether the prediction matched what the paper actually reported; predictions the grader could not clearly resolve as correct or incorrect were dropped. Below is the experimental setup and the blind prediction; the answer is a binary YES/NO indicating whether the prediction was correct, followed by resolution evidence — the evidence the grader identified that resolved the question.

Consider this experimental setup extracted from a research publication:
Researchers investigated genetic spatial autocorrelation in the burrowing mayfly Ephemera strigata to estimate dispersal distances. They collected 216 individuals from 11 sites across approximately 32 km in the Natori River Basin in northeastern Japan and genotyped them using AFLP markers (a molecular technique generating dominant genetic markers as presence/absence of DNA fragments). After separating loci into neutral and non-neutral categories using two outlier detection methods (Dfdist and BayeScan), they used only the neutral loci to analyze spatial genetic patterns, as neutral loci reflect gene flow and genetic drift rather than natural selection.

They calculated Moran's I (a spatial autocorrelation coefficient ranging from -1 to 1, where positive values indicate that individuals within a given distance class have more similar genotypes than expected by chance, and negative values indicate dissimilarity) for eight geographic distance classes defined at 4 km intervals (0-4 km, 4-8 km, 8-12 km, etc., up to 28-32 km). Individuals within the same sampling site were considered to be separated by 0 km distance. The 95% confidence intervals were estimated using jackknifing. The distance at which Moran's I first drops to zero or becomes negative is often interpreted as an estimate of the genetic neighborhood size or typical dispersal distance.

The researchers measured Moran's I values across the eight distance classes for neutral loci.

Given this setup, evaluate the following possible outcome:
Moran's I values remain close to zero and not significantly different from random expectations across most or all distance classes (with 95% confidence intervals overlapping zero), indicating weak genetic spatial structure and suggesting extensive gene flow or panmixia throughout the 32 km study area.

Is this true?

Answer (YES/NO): NO